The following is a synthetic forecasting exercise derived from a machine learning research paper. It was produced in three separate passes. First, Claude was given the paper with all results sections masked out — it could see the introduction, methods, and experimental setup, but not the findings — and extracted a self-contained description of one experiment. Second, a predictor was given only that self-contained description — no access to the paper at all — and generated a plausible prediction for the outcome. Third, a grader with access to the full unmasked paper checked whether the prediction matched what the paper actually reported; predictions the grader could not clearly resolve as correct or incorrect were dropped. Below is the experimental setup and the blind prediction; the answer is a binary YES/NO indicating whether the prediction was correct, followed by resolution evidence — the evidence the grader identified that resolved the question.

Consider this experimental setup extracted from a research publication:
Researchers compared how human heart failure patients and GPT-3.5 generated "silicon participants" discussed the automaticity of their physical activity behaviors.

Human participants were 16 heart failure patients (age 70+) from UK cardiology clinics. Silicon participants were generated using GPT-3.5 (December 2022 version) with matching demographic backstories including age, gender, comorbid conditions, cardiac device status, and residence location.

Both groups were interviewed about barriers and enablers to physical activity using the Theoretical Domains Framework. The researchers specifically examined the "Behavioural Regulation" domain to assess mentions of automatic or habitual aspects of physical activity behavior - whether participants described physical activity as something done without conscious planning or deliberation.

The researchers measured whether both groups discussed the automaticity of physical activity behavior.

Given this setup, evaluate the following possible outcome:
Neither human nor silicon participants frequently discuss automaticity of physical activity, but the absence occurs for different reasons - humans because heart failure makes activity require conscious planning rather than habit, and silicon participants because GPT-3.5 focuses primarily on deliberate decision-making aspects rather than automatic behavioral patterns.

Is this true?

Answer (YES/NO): NO